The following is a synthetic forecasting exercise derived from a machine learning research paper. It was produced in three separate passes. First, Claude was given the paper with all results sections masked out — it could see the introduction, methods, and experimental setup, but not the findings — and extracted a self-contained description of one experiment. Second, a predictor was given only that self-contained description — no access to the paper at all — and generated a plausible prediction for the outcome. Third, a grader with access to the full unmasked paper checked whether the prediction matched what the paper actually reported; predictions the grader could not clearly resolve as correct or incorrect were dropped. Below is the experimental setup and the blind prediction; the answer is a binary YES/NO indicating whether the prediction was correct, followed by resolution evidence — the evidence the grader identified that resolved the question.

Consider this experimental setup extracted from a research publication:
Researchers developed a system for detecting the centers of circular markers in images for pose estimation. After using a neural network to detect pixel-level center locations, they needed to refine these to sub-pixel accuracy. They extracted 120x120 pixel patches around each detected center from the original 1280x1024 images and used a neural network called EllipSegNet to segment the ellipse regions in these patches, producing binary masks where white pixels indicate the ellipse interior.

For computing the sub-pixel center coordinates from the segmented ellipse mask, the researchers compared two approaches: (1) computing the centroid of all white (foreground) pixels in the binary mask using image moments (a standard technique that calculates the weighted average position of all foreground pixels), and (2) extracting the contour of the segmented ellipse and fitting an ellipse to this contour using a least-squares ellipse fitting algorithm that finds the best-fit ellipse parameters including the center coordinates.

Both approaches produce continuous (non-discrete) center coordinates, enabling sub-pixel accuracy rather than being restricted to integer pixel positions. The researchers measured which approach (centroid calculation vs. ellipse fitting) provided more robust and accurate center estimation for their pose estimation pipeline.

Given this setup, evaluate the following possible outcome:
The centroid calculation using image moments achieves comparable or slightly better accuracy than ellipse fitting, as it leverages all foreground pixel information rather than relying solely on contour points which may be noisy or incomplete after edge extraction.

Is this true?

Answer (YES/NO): NO